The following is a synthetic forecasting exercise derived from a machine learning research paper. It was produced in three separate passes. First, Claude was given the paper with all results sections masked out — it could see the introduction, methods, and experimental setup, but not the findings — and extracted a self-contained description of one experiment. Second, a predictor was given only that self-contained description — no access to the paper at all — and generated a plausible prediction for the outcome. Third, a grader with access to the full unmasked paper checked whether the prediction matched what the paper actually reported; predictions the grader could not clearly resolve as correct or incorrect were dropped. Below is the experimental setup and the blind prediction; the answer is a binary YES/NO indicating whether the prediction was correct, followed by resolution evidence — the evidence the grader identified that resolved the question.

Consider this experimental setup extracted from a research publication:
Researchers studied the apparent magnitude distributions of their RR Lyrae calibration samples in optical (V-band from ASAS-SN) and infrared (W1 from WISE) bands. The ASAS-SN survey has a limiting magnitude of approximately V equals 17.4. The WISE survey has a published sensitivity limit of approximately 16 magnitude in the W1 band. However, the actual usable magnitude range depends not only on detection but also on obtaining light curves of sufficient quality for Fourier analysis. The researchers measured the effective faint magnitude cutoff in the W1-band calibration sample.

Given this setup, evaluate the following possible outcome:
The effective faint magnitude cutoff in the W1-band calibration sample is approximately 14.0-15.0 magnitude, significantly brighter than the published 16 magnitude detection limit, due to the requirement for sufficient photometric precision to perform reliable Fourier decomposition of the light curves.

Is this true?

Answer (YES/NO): YES